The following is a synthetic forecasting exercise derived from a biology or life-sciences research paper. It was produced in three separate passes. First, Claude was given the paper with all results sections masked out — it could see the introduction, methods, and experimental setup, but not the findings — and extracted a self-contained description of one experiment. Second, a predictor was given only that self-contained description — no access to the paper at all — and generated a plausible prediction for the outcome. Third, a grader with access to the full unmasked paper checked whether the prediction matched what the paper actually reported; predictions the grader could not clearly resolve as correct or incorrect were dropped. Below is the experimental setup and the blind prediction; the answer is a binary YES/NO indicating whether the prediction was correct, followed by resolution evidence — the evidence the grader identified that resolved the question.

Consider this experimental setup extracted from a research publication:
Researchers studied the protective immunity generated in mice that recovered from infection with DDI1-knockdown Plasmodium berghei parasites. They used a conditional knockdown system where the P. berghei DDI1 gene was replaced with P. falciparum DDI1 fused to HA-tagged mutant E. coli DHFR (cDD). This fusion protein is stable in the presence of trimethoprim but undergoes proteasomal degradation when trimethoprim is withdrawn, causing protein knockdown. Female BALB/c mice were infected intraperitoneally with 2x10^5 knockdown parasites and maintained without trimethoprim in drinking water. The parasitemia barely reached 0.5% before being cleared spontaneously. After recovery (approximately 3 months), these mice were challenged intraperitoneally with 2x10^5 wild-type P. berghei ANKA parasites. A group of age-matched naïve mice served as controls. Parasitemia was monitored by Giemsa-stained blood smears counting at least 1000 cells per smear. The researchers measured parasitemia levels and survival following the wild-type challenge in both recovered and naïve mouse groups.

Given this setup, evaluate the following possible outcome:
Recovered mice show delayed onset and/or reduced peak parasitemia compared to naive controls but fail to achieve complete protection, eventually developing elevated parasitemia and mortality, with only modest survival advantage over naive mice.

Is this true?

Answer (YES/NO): NO